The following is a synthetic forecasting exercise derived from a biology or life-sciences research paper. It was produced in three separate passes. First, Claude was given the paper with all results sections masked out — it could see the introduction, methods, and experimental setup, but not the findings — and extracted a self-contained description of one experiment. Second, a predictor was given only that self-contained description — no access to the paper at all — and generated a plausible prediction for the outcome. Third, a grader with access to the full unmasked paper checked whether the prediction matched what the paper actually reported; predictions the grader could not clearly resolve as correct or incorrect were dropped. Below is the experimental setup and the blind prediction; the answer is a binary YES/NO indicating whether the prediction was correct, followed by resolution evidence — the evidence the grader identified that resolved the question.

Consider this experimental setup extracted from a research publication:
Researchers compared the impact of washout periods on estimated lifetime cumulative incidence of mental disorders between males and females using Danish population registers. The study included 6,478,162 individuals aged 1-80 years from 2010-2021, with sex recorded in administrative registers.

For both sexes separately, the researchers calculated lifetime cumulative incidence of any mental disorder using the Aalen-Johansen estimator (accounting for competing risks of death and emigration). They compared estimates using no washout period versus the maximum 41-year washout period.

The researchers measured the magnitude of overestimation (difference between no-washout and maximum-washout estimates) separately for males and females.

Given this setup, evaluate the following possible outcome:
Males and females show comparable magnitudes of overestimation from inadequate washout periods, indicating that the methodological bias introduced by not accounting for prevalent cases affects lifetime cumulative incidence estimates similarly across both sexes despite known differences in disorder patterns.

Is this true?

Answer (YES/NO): NO